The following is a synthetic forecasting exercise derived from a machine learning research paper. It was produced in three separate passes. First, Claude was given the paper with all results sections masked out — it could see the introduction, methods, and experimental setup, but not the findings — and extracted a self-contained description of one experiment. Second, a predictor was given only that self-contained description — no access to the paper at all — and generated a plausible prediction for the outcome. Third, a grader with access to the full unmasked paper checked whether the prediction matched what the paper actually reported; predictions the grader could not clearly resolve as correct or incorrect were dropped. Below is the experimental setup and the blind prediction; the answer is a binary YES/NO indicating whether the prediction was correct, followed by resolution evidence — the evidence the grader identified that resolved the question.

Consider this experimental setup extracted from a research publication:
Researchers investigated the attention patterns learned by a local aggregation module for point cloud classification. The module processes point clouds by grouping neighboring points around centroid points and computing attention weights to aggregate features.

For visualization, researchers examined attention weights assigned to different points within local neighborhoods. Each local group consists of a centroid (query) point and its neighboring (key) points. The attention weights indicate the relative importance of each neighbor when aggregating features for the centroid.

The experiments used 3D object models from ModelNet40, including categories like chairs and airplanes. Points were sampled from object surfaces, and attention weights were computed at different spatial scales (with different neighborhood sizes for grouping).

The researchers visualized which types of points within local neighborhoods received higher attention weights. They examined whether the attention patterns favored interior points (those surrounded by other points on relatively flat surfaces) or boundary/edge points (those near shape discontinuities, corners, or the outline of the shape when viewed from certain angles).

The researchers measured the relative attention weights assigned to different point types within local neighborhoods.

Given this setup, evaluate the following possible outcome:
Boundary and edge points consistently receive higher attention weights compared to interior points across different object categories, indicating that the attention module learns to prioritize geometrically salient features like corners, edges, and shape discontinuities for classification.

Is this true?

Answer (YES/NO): YES